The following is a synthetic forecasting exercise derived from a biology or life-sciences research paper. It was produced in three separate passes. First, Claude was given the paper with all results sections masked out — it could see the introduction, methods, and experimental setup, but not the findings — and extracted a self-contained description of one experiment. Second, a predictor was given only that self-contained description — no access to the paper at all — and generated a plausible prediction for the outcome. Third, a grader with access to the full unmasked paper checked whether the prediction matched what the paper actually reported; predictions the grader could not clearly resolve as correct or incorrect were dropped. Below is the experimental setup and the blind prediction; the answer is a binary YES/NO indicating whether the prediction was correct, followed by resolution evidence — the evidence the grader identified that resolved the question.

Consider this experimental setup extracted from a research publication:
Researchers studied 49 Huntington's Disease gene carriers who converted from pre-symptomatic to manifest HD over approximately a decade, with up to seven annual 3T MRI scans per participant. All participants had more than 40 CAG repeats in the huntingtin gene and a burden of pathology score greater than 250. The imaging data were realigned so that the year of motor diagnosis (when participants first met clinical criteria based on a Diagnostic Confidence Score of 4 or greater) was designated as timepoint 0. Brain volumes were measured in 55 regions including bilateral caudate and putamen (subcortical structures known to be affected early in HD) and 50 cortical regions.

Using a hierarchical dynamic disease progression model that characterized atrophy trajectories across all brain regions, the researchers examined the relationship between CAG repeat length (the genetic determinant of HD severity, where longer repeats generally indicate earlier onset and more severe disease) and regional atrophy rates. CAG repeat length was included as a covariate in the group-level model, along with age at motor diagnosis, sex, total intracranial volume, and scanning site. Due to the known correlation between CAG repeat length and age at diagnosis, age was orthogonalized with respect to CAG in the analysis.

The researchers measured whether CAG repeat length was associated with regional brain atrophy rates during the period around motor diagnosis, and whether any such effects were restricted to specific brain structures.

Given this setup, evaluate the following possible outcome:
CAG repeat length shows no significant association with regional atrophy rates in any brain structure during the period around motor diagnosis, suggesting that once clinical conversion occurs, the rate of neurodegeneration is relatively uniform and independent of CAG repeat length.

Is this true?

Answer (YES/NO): NO